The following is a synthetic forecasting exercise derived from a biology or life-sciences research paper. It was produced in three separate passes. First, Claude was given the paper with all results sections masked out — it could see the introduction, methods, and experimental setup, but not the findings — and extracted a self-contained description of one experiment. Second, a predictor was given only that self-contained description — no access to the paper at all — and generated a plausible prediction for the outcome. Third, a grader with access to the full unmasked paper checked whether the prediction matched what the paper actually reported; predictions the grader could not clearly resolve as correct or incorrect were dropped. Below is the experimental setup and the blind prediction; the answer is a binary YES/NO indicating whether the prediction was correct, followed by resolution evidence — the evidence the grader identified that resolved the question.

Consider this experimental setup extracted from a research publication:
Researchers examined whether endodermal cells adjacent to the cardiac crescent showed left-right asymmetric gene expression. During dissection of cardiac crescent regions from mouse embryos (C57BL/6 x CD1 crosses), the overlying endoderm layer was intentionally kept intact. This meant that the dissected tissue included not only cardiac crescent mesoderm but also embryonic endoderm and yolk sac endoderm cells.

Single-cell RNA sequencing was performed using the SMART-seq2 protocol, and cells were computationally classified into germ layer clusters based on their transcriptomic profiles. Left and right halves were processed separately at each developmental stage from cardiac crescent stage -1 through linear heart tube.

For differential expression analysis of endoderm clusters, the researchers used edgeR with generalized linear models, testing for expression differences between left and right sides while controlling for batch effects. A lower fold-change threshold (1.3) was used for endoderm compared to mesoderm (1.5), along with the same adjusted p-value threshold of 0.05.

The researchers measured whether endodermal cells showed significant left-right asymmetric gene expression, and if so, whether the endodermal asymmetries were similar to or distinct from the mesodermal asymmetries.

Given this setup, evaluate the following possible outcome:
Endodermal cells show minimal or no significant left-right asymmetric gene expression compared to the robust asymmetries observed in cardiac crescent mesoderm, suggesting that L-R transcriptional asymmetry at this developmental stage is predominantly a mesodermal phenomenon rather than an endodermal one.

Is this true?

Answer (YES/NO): NO